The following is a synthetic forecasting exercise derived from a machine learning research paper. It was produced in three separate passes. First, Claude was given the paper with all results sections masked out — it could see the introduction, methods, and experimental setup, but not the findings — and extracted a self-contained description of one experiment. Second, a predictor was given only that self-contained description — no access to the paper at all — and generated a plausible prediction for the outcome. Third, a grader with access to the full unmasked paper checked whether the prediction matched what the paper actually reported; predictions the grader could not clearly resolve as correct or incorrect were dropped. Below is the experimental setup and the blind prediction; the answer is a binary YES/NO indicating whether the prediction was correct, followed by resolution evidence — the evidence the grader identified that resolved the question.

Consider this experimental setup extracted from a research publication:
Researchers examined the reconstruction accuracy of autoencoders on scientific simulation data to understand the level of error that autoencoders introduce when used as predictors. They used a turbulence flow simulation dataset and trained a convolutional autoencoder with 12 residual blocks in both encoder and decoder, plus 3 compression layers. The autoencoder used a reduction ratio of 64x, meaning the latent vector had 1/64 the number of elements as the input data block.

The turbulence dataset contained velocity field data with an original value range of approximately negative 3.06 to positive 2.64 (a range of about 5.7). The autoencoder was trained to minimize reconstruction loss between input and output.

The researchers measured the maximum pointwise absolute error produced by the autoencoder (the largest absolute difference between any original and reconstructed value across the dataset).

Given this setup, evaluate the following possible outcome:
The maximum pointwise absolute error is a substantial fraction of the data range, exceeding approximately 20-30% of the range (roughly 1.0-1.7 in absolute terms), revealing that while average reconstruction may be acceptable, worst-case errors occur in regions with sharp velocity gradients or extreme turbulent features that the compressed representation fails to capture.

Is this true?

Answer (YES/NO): NO